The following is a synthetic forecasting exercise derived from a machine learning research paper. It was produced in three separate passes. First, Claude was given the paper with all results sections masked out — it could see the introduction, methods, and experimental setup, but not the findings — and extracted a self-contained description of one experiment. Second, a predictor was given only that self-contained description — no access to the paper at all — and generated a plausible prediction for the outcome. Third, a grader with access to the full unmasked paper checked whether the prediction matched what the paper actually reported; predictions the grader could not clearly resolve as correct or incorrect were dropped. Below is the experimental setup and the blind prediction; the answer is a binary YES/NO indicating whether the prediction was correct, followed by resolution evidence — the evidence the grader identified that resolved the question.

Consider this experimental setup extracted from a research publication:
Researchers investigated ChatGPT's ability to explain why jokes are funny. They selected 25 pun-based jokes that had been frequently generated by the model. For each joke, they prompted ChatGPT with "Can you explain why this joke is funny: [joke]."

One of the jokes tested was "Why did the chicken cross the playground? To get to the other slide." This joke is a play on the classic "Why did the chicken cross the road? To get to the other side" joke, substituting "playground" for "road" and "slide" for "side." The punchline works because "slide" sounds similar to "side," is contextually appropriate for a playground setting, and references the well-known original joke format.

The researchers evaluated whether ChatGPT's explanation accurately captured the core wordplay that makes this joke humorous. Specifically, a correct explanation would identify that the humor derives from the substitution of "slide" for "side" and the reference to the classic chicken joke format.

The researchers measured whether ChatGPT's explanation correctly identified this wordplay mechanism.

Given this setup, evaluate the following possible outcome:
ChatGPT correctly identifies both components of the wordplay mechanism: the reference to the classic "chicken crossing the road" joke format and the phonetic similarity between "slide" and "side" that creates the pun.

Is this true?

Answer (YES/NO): NO